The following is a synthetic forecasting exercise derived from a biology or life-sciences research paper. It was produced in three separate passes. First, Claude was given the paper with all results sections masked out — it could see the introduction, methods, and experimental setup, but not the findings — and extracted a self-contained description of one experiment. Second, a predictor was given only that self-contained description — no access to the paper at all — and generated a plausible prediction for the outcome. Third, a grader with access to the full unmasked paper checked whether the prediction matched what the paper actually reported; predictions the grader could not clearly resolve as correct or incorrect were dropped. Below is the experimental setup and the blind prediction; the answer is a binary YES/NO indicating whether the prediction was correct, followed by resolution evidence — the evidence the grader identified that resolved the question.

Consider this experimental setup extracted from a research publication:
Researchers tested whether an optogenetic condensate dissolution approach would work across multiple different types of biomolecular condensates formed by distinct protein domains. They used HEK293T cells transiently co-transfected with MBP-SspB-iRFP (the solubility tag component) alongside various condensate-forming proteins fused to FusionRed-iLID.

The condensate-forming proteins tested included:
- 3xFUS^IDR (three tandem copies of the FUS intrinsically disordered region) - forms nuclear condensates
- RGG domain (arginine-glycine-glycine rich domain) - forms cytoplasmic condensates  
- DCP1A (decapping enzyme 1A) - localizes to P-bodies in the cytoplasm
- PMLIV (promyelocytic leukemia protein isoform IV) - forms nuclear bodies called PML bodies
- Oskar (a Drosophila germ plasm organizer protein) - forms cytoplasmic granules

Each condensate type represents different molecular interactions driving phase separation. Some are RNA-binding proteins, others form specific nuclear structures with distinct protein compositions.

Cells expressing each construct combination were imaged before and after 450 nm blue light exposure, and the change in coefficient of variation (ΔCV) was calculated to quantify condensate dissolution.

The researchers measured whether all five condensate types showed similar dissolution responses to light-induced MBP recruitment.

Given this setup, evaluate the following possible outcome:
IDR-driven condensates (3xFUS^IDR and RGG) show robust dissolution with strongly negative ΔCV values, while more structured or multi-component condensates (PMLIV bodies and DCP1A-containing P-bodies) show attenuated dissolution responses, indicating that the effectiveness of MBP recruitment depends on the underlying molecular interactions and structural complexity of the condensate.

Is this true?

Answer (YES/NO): NO